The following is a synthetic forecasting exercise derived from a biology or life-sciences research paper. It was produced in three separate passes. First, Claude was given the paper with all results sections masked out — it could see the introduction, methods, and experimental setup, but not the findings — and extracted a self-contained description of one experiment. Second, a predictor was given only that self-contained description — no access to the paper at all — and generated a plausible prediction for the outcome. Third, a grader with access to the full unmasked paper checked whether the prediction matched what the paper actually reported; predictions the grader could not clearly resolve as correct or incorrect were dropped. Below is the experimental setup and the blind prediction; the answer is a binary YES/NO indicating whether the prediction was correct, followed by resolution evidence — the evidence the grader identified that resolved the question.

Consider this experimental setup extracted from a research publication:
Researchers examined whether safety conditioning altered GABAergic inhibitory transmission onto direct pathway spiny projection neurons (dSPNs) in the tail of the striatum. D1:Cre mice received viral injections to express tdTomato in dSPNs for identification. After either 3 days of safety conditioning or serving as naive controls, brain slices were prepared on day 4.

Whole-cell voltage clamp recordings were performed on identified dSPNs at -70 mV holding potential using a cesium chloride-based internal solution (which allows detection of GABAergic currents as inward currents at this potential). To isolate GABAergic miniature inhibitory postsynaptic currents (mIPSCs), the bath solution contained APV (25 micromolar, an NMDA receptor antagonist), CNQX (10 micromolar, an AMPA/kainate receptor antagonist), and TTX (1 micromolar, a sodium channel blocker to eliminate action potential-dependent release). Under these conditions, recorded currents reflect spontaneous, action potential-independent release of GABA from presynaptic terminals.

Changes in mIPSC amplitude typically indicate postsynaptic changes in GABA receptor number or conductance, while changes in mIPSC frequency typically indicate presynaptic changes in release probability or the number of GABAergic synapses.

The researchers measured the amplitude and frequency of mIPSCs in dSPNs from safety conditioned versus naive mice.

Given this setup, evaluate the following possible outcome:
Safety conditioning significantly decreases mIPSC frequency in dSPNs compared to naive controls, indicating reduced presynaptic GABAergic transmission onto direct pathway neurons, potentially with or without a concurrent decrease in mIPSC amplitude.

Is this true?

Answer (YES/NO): NO